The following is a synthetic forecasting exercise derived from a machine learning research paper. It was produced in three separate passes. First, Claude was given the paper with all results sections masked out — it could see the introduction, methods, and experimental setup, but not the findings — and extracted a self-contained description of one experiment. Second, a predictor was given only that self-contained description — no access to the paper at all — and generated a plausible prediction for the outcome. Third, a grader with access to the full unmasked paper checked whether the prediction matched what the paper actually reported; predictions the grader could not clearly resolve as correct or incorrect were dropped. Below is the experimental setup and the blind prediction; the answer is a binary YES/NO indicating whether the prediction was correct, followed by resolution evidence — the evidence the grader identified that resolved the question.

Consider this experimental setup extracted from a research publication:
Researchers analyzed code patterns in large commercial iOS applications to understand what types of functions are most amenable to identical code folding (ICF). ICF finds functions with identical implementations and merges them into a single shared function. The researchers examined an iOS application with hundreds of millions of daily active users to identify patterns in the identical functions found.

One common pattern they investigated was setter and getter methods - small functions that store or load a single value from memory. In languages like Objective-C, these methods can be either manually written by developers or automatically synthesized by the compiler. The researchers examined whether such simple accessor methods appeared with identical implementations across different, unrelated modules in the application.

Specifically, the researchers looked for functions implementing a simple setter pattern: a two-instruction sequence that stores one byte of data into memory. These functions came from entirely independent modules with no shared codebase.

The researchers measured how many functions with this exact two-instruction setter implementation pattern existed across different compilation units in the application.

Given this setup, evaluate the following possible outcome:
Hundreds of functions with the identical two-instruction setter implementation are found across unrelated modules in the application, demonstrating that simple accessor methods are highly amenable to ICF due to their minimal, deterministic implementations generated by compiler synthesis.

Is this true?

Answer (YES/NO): NO